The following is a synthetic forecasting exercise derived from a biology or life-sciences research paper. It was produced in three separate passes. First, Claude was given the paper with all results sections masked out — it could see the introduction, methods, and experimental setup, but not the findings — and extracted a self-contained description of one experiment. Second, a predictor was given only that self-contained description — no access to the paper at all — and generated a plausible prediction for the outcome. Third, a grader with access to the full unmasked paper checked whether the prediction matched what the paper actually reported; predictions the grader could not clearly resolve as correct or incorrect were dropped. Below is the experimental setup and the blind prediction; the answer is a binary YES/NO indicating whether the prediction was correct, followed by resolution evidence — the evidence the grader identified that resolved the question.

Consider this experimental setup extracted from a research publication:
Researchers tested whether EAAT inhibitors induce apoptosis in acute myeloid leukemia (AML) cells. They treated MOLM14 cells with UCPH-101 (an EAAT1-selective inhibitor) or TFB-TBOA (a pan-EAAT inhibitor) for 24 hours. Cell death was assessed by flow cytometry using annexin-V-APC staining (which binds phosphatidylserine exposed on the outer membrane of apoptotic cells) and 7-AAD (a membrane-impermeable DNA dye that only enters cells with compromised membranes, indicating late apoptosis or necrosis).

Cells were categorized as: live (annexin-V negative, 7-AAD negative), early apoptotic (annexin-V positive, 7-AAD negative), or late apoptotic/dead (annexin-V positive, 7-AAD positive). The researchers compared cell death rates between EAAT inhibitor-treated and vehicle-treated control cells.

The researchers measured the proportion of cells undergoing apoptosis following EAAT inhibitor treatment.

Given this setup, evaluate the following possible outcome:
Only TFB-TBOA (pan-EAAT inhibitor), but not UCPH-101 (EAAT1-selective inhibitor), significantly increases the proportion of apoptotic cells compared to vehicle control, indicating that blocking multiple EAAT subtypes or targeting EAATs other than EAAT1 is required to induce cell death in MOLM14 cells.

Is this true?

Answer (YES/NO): NO